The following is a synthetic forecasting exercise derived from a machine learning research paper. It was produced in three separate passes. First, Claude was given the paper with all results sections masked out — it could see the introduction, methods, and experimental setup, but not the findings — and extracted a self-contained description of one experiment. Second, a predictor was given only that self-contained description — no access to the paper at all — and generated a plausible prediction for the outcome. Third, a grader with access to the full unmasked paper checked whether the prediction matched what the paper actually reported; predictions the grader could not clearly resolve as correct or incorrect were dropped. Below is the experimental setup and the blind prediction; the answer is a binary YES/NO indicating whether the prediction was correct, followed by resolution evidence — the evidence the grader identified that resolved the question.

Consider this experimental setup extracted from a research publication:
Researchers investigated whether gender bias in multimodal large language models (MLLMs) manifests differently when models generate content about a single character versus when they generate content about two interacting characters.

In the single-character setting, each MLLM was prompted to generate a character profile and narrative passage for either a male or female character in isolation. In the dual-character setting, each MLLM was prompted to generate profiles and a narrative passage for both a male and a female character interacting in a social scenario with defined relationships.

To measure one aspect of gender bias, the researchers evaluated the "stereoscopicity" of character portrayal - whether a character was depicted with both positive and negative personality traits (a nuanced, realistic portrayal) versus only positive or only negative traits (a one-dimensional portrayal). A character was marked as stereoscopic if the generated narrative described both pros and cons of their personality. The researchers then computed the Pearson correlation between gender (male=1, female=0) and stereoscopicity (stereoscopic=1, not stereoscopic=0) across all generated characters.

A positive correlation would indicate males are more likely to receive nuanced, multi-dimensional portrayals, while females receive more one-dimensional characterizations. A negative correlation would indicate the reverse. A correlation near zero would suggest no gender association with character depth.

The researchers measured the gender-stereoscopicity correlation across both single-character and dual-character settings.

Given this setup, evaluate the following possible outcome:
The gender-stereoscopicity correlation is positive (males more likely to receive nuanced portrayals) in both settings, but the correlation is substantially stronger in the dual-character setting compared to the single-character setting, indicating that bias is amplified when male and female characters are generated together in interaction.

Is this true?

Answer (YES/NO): NO